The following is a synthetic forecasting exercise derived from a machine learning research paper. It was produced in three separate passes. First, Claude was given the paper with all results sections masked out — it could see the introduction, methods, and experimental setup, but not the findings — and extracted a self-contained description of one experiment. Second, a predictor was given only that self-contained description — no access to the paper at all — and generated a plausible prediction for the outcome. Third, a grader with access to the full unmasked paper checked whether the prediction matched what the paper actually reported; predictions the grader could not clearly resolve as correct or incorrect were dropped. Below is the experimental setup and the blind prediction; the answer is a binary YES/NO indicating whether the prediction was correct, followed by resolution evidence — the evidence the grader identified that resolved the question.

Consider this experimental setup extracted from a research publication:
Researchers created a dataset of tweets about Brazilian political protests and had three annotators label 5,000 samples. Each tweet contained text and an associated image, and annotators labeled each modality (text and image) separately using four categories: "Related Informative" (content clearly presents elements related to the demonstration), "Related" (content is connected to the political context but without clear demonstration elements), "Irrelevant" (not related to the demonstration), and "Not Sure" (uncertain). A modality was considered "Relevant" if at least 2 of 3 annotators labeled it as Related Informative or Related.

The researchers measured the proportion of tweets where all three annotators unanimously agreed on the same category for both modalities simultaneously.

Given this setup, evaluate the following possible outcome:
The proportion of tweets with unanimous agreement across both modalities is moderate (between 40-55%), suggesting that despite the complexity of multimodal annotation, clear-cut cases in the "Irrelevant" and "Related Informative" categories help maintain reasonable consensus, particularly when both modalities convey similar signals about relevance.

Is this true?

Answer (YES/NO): NO